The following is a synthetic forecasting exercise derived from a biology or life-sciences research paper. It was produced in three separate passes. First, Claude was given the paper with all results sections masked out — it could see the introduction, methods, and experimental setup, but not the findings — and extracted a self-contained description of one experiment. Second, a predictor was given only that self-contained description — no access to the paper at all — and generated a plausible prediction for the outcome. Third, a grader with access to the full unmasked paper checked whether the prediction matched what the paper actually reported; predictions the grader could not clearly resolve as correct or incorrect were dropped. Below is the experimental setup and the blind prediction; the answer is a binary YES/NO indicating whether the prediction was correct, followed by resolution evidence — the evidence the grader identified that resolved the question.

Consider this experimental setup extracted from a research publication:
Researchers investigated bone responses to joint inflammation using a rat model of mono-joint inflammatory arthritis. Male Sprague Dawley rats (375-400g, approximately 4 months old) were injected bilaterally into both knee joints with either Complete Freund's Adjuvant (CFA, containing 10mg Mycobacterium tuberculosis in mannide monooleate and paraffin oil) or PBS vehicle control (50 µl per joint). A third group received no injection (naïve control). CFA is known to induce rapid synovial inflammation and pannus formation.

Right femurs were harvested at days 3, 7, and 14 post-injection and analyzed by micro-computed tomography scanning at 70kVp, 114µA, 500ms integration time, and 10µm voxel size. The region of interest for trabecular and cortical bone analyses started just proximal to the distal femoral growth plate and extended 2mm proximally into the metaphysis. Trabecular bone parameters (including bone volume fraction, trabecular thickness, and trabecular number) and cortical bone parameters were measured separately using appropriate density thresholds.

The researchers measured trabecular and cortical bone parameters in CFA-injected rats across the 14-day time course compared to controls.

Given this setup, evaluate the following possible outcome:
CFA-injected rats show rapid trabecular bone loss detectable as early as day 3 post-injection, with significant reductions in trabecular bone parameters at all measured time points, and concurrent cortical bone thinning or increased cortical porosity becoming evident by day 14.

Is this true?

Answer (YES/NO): NO